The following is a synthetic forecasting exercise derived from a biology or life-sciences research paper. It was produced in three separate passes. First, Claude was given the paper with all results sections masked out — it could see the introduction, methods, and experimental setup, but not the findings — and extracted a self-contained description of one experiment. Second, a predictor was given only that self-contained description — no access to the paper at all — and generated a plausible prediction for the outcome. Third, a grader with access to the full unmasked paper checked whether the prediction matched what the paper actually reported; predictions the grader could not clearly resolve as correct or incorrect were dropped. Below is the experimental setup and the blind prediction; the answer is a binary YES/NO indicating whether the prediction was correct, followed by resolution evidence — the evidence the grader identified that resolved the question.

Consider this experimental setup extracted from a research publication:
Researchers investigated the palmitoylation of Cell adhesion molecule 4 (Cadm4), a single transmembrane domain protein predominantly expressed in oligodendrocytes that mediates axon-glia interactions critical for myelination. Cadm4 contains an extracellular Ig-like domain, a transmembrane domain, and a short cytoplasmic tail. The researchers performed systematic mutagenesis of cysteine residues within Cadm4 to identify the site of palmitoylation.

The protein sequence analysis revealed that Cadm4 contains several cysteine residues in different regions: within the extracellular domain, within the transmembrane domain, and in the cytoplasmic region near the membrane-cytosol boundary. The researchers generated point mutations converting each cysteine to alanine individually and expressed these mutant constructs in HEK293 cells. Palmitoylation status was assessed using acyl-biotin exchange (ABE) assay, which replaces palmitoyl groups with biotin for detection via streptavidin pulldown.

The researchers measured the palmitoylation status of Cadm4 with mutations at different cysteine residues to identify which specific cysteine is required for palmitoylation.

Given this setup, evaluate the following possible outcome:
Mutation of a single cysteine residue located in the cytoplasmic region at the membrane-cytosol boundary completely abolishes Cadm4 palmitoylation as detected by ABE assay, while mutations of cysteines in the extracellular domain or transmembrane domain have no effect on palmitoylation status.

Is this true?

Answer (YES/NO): YES